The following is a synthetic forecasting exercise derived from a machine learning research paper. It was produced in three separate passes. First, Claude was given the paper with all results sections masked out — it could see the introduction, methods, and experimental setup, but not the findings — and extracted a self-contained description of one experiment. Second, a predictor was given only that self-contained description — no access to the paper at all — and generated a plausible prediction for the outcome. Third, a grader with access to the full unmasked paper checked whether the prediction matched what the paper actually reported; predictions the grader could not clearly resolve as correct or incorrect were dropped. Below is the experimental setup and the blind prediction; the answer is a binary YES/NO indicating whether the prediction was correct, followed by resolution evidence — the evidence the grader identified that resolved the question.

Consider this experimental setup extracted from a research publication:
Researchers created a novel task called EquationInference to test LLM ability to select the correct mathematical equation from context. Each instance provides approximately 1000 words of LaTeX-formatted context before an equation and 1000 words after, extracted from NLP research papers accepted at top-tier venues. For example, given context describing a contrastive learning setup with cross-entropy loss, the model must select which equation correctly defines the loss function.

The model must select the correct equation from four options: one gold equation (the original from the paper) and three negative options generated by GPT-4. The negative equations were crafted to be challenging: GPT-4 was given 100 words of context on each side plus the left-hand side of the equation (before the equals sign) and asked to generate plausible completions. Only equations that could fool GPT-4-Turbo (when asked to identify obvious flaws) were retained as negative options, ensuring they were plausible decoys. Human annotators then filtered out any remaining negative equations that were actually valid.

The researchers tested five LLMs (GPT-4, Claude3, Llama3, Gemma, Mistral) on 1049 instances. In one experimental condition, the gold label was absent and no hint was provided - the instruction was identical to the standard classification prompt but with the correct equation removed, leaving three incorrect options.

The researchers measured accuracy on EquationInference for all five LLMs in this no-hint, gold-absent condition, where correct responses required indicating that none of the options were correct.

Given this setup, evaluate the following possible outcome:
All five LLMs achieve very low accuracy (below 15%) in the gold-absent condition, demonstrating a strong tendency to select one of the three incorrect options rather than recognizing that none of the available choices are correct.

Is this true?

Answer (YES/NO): YES